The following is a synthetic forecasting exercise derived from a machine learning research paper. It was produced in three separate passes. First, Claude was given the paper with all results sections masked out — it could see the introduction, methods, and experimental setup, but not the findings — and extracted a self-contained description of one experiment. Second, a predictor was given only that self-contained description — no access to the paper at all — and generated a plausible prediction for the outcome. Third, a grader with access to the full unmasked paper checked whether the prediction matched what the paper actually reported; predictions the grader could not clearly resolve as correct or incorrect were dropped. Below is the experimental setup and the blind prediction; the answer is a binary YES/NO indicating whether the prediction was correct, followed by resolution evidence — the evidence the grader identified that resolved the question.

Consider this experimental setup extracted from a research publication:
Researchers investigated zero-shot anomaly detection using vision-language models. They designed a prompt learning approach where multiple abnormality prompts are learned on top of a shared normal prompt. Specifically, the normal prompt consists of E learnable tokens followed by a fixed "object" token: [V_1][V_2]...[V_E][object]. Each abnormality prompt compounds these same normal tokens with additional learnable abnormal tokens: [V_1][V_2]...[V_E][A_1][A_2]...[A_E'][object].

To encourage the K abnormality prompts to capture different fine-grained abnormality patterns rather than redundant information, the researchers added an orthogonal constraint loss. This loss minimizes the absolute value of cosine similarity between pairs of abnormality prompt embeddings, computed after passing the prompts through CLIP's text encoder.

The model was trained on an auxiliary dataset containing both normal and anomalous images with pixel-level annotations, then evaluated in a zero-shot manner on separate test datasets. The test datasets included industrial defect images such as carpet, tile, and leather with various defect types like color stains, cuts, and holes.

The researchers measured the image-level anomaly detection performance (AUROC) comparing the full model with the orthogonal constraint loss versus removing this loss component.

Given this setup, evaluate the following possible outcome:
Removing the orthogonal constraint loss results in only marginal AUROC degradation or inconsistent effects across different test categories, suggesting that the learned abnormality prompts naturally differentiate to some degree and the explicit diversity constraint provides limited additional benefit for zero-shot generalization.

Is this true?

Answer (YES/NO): NO